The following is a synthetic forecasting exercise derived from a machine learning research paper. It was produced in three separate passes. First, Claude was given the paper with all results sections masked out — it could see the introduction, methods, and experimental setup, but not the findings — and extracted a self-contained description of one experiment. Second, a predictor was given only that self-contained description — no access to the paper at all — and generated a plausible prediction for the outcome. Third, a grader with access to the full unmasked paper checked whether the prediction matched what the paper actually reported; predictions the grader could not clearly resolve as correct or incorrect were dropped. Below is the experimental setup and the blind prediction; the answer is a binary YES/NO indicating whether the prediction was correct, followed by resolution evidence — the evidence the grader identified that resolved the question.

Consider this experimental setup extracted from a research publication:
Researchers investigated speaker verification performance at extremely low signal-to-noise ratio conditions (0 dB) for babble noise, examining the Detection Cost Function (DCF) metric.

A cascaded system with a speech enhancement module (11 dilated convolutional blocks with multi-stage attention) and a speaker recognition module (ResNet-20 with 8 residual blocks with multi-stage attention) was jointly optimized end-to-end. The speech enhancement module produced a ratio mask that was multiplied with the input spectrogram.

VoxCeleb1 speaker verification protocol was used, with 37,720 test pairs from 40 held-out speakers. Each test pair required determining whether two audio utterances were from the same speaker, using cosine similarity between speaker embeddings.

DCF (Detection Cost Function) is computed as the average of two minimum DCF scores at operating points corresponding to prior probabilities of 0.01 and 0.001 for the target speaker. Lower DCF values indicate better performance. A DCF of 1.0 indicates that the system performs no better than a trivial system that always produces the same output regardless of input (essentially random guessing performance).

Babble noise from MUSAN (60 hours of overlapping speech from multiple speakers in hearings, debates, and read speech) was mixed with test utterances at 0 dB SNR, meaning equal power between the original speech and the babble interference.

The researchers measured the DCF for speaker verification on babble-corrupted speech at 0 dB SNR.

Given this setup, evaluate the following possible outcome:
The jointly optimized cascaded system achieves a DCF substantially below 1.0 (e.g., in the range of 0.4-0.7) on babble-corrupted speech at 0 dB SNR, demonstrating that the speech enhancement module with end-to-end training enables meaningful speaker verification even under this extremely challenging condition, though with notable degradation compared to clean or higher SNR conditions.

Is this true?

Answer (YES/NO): NO